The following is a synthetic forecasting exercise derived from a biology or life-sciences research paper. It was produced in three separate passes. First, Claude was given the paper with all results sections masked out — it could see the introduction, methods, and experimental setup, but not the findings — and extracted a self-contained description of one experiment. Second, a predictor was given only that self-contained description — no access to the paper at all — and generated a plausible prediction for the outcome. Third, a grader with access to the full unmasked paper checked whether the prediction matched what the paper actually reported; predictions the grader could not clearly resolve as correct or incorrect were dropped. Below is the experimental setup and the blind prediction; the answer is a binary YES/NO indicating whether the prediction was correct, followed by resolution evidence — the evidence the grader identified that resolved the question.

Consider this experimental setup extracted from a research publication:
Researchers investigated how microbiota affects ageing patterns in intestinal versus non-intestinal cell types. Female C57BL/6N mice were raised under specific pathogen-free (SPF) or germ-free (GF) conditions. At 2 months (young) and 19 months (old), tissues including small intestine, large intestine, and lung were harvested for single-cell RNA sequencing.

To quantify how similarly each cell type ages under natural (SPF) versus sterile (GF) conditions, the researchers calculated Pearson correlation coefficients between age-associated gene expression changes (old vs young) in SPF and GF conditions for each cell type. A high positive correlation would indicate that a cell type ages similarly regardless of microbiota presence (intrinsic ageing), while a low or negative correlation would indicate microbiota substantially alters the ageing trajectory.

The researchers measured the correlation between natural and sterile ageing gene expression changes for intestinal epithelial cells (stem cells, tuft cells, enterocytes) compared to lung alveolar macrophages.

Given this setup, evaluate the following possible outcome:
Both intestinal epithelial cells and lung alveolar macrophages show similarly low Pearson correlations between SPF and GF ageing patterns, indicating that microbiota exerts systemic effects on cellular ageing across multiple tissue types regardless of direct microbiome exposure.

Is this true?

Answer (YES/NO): NO